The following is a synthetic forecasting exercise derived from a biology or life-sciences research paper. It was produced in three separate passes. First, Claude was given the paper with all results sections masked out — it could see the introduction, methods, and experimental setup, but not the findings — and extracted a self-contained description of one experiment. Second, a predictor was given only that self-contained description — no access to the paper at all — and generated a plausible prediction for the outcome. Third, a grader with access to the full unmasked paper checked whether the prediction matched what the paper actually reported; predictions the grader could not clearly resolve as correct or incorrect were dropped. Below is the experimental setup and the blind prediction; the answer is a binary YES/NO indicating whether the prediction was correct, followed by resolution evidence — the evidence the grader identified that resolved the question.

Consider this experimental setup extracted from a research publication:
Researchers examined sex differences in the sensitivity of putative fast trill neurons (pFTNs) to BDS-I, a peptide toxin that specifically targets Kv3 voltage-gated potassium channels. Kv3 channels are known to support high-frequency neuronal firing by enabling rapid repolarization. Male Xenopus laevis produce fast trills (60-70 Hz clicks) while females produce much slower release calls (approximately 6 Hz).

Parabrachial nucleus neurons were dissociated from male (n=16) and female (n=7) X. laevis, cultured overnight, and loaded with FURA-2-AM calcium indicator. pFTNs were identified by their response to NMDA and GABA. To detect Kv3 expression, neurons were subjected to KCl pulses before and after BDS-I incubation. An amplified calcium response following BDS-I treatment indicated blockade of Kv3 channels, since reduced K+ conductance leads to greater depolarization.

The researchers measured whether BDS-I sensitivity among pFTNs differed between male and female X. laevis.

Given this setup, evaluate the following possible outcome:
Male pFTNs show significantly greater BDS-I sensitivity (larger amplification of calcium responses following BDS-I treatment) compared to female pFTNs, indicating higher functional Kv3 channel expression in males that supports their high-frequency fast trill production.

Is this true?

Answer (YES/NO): NO